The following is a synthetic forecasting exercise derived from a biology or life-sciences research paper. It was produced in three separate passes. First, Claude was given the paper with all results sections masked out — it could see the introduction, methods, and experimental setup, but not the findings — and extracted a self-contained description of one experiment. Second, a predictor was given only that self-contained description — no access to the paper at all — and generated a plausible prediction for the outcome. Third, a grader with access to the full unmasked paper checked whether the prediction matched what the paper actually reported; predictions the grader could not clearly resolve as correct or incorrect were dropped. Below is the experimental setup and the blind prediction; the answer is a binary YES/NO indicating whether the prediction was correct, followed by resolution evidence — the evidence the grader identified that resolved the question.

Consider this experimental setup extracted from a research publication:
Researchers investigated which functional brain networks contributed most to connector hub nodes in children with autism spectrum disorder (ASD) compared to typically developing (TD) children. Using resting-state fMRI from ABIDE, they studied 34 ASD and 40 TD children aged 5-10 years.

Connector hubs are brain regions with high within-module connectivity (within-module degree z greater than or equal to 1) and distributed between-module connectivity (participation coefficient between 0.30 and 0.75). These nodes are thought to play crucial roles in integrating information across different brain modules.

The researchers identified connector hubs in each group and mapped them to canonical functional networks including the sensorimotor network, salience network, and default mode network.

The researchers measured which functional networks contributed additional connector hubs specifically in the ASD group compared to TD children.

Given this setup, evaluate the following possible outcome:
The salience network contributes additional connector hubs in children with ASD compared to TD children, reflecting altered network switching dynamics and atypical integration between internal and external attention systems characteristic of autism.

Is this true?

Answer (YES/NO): NO